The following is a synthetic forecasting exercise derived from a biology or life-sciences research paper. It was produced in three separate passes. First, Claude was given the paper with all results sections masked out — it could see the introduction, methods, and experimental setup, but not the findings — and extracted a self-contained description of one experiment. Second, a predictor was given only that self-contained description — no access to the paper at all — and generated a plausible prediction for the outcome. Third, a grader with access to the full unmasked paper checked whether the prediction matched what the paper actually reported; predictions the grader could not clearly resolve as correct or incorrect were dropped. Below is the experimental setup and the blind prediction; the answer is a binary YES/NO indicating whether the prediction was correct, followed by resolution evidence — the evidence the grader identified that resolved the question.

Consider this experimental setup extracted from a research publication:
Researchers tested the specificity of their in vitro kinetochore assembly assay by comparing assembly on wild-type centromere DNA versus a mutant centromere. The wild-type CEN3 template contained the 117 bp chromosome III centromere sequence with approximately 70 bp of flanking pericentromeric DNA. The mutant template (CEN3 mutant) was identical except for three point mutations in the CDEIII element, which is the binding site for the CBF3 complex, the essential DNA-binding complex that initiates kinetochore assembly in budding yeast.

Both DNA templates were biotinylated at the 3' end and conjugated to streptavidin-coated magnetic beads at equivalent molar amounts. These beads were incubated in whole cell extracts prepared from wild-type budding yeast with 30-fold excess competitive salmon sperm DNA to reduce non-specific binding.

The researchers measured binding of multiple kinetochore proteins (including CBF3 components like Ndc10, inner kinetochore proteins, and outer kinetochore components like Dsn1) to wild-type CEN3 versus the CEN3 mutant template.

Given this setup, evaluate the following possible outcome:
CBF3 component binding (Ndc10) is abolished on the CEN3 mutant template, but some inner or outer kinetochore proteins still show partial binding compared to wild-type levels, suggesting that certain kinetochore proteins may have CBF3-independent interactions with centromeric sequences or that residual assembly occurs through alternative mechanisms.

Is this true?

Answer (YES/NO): NO